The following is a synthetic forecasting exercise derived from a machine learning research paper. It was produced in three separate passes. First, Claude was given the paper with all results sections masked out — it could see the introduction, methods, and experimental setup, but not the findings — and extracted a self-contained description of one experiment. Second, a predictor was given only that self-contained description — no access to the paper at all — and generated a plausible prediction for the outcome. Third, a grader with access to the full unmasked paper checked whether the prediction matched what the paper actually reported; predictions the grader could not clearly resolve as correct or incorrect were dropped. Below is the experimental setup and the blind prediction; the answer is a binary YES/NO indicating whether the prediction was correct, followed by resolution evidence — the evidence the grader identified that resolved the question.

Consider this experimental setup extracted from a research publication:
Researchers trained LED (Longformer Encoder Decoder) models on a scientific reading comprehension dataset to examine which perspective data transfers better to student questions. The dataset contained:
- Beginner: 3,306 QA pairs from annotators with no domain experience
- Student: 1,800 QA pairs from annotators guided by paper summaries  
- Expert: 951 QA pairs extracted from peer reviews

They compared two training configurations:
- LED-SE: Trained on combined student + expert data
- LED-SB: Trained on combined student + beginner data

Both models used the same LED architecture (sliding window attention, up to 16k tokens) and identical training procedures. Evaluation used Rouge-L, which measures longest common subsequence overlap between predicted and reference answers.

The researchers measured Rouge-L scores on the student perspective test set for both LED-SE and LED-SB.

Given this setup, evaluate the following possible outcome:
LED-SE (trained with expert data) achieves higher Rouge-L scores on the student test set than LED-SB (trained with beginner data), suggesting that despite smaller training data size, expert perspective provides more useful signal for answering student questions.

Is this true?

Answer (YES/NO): NO